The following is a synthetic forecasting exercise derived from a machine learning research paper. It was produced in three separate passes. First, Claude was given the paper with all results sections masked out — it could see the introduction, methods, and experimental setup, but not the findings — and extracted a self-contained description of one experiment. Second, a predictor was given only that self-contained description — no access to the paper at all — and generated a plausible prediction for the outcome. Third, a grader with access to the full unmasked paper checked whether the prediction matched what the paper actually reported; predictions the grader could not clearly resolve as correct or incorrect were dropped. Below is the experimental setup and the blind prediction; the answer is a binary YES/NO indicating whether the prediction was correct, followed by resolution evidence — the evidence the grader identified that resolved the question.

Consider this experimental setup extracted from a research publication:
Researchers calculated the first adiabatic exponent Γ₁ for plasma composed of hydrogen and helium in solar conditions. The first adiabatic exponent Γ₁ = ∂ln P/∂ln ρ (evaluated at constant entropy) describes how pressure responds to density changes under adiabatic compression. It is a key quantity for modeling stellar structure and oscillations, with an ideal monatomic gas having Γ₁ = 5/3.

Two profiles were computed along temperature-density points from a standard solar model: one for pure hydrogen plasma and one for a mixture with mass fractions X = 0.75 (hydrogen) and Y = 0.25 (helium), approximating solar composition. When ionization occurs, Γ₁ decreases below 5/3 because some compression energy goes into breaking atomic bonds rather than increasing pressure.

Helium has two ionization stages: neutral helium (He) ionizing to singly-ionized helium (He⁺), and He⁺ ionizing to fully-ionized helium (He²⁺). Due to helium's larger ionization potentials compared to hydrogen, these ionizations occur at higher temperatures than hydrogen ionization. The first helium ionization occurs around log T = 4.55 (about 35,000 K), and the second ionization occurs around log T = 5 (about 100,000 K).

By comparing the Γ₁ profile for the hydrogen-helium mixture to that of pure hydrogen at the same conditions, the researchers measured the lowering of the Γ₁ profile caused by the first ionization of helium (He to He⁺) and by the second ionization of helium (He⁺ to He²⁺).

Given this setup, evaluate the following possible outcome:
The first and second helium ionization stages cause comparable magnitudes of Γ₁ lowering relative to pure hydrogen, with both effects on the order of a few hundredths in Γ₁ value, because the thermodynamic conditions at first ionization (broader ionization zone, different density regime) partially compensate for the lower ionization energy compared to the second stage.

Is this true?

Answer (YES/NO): NO